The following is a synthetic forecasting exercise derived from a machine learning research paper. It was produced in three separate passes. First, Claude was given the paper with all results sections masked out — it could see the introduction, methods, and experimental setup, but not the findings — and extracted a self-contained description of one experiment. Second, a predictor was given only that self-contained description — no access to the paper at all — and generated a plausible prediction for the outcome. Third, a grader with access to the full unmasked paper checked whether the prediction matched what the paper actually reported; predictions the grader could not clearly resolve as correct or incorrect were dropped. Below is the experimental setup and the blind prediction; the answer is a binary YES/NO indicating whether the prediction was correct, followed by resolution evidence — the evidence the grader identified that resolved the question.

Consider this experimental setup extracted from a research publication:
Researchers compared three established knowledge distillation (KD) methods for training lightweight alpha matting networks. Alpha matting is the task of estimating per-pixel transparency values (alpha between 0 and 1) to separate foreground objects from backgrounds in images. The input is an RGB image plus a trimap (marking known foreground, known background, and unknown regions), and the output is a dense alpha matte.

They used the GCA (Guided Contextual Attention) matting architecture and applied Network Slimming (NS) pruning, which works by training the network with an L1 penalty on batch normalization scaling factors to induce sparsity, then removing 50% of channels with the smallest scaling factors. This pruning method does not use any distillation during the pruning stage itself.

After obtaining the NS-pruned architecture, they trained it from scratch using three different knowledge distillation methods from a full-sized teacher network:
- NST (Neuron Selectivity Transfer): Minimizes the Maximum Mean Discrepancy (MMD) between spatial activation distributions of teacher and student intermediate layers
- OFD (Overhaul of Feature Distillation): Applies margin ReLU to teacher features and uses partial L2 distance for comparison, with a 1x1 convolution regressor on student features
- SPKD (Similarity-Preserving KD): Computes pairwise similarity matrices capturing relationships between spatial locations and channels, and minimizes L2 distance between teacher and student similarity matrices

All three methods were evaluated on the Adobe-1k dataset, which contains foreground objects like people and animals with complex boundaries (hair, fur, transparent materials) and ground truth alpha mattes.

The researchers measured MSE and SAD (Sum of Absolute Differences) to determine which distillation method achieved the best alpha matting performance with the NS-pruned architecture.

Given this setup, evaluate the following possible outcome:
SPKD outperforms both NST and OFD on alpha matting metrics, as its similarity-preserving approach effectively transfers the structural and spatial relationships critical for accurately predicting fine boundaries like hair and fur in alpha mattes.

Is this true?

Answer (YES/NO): YES